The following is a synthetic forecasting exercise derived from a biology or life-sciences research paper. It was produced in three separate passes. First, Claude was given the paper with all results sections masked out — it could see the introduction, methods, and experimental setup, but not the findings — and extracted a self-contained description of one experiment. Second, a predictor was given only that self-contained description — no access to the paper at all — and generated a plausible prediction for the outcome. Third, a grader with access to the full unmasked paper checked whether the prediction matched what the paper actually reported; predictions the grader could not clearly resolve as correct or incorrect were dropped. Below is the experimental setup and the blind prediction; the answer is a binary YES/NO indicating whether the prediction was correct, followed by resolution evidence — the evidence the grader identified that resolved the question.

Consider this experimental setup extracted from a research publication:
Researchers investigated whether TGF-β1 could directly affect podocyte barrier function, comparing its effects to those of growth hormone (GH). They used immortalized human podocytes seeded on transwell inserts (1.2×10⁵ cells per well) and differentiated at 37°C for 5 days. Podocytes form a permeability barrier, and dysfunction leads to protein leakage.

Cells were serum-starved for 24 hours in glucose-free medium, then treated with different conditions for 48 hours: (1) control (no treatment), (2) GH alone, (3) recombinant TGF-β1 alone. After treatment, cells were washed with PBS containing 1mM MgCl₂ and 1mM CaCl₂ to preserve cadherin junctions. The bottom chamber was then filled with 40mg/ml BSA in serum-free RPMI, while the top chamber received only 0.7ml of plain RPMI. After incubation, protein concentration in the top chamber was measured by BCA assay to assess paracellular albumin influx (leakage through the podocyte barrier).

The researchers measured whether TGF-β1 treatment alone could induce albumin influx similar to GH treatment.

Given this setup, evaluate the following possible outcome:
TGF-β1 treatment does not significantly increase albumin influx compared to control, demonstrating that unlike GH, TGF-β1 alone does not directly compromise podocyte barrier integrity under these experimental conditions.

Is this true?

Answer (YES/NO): NO